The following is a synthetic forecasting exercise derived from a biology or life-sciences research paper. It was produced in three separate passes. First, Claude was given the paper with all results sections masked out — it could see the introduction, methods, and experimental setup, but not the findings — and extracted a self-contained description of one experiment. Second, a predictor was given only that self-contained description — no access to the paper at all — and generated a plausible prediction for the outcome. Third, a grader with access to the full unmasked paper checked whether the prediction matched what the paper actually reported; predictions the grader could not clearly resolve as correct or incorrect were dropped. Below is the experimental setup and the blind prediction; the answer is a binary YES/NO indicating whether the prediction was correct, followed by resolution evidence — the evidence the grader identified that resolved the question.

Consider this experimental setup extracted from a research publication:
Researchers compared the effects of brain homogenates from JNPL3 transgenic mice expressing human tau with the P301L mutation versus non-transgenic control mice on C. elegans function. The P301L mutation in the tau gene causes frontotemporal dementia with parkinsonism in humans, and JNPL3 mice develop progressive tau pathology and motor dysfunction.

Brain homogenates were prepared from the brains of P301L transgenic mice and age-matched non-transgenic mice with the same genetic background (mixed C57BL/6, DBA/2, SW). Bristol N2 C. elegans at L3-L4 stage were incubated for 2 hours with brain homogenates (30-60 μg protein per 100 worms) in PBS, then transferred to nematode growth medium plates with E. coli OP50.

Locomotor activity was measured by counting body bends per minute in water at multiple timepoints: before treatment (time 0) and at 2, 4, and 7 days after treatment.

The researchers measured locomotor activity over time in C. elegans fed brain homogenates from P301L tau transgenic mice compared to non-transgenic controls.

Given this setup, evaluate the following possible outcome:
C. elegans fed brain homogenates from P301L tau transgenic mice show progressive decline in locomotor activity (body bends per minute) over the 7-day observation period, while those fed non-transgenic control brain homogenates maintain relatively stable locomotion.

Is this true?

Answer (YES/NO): NO